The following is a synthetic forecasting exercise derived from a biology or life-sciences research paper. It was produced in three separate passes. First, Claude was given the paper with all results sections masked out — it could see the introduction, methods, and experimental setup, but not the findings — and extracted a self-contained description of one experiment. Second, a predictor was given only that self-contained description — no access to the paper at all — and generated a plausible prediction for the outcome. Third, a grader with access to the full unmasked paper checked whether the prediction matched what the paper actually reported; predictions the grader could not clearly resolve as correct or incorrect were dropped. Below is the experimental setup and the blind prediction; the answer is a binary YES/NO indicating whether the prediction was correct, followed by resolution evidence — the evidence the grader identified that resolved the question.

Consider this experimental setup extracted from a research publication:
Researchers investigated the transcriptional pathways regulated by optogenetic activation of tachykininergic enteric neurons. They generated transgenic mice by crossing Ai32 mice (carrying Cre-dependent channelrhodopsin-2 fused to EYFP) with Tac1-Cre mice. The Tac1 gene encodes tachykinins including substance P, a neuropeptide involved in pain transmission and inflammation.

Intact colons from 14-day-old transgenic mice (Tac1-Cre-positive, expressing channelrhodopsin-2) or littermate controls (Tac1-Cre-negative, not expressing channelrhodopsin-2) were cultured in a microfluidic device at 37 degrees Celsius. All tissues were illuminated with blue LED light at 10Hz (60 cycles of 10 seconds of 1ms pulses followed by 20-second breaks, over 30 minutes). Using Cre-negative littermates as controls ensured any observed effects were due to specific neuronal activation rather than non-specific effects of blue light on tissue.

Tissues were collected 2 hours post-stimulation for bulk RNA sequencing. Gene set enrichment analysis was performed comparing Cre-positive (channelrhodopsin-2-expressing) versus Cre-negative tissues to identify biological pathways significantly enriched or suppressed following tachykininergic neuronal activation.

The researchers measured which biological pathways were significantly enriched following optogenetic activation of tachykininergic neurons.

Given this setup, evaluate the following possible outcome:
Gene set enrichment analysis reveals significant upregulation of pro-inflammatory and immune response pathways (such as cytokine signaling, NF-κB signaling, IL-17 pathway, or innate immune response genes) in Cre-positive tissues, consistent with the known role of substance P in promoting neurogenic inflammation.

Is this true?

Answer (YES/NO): YES